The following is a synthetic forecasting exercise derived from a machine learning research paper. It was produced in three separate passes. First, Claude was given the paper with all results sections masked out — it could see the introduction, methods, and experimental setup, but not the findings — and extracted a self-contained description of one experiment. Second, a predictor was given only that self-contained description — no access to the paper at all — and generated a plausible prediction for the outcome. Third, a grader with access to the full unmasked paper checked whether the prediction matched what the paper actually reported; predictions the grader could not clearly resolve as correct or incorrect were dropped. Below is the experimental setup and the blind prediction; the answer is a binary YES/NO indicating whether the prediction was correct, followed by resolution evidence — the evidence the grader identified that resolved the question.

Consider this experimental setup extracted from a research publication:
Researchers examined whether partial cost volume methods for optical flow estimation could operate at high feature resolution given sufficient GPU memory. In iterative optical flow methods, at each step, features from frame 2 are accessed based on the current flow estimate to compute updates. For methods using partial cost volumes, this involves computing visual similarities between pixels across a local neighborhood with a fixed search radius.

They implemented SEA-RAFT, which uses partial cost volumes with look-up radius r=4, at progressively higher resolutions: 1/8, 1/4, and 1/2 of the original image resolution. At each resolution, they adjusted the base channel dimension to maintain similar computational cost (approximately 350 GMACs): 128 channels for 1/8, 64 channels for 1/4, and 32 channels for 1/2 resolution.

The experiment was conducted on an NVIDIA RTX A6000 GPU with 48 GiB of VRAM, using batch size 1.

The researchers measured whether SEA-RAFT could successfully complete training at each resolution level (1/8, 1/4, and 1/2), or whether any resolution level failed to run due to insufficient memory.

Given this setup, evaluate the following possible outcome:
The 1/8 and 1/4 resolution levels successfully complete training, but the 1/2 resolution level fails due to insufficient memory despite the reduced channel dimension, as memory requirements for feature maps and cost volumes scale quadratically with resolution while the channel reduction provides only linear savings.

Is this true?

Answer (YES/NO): YES